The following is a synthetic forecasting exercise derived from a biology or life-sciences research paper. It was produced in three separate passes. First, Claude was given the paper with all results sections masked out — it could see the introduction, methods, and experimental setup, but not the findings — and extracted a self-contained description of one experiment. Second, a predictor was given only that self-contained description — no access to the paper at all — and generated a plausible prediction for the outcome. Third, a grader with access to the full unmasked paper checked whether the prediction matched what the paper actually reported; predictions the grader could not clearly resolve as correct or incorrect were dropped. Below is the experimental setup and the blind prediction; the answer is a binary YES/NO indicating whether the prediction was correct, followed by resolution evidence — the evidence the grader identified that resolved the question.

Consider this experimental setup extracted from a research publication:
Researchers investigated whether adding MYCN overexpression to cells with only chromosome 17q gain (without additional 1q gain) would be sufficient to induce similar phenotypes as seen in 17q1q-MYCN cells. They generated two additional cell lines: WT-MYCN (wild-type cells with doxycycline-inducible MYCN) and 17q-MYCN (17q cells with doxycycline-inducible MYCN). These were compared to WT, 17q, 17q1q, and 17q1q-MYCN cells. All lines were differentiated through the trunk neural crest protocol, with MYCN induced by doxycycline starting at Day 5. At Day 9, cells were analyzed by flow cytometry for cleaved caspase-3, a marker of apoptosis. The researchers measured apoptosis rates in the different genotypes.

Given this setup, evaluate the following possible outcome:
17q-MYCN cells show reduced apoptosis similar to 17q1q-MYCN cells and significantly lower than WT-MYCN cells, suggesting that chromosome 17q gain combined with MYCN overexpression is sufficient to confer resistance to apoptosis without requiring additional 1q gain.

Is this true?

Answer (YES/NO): NO